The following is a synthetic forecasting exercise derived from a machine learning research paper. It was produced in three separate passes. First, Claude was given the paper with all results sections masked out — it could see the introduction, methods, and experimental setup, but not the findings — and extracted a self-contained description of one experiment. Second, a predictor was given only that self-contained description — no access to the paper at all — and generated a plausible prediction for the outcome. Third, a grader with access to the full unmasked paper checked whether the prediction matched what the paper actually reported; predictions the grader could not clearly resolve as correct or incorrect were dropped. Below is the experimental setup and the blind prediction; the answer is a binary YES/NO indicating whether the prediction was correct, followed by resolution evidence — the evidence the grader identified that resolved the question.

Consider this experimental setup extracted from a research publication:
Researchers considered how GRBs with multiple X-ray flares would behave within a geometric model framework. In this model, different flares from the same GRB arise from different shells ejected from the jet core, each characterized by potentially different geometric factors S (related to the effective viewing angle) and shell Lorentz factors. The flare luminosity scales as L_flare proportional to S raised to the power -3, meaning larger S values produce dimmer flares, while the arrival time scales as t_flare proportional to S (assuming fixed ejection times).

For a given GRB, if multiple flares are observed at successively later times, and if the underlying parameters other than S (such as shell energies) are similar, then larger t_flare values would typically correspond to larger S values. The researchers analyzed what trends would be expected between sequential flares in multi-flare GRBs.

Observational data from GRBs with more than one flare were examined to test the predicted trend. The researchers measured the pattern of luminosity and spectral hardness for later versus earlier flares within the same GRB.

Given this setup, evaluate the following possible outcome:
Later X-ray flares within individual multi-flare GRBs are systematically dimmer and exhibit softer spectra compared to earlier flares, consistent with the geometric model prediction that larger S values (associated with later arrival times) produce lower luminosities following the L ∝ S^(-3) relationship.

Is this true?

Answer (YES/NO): YES